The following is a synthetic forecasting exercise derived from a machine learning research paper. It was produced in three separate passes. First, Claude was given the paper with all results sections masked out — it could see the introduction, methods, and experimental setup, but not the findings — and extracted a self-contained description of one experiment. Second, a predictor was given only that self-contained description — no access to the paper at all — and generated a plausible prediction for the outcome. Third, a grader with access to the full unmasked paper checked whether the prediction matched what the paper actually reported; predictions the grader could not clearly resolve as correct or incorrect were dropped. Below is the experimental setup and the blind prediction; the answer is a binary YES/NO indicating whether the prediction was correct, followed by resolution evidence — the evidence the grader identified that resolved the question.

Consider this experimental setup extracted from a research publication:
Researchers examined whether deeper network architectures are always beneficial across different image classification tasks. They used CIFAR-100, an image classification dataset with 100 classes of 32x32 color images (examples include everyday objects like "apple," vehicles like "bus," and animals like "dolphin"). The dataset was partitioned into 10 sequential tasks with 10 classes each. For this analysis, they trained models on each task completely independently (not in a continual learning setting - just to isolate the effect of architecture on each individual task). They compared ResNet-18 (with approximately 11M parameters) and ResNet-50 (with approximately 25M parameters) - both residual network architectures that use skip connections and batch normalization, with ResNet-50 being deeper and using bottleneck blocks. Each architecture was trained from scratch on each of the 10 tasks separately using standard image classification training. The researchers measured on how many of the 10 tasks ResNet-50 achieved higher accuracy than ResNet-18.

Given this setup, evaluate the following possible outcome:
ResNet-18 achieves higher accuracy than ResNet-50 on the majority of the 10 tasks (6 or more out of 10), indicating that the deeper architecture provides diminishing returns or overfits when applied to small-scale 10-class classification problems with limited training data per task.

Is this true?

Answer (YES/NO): NO